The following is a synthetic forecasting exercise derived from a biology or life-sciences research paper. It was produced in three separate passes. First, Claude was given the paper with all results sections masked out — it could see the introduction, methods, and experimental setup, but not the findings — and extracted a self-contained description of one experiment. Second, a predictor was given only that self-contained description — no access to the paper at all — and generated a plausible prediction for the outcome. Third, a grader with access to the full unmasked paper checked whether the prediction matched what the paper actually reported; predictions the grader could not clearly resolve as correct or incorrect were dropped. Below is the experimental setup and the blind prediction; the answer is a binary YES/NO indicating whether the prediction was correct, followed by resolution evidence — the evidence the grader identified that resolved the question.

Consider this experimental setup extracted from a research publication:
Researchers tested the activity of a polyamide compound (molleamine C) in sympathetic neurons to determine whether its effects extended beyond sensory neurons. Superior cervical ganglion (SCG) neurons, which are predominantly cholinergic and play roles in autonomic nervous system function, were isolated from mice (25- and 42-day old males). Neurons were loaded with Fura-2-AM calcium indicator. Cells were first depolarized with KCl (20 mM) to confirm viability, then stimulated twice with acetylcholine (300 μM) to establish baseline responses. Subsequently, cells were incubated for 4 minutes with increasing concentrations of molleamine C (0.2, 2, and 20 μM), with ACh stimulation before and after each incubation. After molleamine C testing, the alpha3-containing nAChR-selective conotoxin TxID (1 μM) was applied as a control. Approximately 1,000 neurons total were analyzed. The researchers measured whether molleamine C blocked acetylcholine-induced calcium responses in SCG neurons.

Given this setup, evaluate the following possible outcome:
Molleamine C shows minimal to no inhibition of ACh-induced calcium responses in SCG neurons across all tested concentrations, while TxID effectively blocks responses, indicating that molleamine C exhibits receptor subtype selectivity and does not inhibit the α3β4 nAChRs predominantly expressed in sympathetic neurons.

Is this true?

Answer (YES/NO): NO